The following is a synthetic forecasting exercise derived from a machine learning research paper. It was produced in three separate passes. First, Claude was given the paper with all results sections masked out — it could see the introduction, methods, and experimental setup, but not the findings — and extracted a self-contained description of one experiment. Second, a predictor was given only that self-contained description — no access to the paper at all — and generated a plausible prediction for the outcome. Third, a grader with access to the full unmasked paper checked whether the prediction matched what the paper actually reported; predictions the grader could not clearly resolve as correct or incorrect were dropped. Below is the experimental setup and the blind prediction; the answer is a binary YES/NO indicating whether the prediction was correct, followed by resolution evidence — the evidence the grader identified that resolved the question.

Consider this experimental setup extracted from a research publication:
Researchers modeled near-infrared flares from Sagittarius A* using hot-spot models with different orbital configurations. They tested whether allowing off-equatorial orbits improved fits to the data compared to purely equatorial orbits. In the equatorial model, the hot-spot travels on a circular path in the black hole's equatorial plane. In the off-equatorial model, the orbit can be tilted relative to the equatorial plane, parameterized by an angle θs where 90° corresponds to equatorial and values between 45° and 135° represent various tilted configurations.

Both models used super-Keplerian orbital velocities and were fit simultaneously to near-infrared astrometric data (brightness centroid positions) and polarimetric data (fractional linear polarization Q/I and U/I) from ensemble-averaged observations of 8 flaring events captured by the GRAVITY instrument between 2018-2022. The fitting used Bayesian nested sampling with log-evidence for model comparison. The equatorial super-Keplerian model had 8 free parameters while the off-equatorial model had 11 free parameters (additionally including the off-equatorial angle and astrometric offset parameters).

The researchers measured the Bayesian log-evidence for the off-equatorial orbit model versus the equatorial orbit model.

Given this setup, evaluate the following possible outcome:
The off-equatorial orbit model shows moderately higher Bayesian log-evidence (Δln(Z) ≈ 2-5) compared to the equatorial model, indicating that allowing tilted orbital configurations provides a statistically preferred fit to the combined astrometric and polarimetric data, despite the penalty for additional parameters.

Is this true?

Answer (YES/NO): NO